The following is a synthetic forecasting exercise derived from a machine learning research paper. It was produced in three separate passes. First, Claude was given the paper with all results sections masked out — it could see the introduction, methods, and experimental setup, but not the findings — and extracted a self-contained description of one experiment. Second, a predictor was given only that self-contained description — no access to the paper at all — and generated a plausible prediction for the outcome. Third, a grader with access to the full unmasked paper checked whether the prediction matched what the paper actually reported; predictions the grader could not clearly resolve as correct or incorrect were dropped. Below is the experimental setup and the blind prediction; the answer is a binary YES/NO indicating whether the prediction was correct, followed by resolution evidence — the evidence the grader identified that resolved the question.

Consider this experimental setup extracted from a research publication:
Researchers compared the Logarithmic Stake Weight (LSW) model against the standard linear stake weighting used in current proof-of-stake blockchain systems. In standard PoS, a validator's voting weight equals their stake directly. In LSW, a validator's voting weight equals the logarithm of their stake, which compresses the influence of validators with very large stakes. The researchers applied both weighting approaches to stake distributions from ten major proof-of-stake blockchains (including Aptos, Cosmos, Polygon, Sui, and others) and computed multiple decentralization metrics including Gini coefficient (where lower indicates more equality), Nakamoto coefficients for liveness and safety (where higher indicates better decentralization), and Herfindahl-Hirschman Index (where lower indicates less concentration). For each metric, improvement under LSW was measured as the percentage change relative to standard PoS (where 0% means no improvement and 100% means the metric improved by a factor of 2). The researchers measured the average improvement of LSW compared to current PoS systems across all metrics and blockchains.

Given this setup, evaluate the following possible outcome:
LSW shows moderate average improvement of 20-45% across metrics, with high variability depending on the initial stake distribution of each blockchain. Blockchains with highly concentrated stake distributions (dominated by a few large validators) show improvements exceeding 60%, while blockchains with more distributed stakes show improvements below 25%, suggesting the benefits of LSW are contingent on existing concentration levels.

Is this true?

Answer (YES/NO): NO